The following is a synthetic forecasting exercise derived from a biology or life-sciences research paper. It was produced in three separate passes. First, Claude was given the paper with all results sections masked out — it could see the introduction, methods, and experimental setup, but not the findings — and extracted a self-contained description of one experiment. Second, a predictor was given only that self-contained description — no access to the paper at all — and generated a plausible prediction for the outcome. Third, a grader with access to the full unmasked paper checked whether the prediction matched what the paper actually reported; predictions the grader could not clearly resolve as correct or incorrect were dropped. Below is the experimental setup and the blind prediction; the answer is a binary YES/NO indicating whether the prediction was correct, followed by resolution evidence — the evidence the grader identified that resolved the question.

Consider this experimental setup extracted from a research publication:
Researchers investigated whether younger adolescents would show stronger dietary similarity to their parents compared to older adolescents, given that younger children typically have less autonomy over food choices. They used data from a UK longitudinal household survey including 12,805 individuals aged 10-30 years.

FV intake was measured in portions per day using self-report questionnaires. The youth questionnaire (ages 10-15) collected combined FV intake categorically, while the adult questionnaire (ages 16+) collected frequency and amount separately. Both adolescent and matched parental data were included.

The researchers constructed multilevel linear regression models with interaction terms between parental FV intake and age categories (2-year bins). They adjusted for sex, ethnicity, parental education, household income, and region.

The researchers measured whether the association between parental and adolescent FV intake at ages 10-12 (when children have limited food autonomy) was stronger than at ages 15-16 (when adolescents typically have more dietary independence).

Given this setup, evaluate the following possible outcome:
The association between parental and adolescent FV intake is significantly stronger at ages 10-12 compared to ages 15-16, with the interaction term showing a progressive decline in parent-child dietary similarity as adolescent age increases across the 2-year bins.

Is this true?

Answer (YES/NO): NO